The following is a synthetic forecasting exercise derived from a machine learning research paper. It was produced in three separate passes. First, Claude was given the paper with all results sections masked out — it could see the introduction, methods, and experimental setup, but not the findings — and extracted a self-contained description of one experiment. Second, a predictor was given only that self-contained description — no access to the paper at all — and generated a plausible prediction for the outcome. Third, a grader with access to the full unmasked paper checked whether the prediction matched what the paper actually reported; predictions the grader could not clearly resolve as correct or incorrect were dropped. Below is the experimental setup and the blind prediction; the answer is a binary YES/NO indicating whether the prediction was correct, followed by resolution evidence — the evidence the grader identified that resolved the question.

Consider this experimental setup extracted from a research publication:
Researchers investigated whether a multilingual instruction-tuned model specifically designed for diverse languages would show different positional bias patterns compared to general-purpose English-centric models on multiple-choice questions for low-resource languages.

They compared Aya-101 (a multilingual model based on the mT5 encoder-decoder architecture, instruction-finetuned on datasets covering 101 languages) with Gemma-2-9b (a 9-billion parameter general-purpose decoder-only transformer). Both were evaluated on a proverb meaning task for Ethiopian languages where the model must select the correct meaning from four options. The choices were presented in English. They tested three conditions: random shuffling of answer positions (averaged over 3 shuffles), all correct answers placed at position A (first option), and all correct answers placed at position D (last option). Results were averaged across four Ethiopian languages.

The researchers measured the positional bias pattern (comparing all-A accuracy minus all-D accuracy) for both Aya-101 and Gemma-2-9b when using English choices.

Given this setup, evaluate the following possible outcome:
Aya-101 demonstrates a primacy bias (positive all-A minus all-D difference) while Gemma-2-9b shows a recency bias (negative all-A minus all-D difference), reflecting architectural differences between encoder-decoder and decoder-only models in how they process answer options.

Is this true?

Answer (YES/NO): NO